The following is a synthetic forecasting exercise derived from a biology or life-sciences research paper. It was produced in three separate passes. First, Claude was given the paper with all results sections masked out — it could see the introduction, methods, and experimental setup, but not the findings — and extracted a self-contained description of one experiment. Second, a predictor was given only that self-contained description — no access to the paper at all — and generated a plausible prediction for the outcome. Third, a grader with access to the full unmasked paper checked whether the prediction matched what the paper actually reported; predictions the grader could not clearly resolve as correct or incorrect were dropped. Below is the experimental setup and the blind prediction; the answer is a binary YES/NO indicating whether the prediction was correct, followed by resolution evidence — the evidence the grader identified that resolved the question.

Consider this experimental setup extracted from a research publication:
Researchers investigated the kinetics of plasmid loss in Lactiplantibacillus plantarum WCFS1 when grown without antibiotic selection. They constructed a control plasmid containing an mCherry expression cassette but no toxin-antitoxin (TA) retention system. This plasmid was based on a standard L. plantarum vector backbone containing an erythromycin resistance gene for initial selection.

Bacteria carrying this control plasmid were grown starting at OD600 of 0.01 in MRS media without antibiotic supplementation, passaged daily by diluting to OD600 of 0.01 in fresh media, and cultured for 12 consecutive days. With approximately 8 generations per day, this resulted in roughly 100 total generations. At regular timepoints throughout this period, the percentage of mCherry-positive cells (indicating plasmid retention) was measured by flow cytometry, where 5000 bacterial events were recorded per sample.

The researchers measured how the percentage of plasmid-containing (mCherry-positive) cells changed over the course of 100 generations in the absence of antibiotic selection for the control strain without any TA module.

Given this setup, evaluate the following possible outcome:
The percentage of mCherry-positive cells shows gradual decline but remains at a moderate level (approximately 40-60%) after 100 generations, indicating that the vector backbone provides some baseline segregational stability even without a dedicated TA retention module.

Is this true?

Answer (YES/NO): NO